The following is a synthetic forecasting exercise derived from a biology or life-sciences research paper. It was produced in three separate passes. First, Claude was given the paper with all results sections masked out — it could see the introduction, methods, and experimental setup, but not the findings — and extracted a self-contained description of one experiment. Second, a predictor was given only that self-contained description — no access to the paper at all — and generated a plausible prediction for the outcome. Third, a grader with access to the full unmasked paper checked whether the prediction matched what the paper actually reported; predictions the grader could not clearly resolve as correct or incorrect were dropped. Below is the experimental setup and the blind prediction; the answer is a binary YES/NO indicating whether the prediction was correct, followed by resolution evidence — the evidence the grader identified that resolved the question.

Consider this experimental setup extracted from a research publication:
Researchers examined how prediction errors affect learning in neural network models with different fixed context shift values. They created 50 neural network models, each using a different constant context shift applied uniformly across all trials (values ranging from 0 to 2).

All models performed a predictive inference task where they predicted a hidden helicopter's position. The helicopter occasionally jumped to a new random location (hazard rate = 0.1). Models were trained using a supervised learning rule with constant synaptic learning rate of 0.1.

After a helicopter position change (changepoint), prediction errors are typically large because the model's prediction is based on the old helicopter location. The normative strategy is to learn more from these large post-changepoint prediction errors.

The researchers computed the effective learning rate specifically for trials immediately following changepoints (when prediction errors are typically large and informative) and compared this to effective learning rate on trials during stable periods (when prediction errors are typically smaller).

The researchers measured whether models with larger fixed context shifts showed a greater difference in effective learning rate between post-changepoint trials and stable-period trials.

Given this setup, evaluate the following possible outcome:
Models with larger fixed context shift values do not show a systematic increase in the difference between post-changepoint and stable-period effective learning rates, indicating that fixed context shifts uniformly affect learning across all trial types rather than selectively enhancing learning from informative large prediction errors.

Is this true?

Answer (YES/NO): YES